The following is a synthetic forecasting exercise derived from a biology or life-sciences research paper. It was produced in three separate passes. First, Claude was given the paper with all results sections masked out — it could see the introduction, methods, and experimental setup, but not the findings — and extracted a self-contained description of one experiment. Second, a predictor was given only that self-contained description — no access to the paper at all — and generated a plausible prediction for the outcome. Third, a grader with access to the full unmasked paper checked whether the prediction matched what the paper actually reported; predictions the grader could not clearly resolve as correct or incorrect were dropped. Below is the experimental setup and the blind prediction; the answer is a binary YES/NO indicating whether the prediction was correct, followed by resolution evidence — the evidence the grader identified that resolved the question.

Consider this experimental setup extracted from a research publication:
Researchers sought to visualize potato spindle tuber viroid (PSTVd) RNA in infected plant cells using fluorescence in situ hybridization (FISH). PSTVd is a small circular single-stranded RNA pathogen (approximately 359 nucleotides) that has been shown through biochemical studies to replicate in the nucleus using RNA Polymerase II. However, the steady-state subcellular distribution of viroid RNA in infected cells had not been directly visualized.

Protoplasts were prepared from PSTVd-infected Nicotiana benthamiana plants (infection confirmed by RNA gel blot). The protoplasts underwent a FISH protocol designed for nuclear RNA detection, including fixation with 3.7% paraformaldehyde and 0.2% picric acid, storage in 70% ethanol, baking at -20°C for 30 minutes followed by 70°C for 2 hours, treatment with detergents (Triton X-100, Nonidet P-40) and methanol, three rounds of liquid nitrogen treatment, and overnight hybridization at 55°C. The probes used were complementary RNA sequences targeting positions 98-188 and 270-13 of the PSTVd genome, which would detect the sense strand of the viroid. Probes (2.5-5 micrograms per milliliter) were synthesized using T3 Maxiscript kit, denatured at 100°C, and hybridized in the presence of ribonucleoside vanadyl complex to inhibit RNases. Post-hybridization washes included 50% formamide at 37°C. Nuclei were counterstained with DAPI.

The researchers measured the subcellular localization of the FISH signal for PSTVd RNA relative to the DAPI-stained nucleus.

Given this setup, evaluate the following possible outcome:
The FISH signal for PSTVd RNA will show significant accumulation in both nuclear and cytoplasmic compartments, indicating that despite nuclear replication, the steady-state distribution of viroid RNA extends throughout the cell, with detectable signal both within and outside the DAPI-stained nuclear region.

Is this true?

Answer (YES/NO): NO